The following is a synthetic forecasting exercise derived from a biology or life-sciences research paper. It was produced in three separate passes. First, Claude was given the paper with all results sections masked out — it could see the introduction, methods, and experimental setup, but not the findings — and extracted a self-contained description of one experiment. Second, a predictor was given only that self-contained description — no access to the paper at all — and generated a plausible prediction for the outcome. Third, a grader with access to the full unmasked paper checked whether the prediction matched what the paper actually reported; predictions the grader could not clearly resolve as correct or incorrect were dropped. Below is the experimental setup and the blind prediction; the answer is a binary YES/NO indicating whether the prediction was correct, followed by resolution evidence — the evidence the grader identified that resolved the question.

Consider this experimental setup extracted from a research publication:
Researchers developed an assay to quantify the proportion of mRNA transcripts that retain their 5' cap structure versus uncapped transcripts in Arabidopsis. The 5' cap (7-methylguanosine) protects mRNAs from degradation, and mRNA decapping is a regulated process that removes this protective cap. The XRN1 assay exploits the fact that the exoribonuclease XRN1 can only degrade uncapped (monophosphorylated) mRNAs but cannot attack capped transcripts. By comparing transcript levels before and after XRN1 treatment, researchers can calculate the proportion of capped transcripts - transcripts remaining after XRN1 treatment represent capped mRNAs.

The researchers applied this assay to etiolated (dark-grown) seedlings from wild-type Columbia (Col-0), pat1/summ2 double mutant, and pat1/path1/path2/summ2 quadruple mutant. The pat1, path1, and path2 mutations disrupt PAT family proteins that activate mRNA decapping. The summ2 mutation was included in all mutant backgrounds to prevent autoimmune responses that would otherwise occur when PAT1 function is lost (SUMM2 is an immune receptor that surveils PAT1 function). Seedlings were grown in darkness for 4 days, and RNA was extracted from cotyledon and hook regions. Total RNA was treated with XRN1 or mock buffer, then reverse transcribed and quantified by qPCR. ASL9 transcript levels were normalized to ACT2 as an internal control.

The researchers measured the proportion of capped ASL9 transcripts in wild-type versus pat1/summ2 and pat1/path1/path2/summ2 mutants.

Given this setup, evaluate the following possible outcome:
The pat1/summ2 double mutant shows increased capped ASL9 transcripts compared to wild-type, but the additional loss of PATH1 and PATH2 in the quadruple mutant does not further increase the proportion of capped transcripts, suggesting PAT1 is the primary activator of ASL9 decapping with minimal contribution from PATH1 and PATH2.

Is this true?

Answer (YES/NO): NO